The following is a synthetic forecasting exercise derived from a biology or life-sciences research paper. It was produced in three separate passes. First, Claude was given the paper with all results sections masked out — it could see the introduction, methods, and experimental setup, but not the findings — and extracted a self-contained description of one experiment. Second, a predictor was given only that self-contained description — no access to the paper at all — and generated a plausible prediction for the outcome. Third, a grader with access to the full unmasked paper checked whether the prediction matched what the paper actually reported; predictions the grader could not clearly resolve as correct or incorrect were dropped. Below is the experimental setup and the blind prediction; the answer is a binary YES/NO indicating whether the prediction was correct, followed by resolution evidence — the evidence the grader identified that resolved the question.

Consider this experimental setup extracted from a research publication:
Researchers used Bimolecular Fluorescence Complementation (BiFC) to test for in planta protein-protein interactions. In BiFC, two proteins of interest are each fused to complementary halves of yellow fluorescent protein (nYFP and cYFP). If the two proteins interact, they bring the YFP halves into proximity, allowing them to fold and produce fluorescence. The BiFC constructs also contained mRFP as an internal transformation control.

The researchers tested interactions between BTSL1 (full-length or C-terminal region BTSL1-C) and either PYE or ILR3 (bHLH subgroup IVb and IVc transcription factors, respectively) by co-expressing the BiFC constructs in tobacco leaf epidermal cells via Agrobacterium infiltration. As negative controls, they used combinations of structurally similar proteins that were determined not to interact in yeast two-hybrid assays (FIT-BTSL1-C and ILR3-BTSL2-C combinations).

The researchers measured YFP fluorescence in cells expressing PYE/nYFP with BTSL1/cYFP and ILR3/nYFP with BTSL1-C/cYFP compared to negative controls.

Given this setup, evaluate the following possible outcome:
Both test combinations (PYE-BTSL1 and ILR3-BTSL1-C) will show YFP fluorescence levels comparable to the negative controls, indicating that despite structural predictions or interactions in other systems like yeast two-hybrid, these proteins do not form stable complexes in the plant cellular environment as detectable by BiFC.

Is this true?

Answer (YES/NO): NO